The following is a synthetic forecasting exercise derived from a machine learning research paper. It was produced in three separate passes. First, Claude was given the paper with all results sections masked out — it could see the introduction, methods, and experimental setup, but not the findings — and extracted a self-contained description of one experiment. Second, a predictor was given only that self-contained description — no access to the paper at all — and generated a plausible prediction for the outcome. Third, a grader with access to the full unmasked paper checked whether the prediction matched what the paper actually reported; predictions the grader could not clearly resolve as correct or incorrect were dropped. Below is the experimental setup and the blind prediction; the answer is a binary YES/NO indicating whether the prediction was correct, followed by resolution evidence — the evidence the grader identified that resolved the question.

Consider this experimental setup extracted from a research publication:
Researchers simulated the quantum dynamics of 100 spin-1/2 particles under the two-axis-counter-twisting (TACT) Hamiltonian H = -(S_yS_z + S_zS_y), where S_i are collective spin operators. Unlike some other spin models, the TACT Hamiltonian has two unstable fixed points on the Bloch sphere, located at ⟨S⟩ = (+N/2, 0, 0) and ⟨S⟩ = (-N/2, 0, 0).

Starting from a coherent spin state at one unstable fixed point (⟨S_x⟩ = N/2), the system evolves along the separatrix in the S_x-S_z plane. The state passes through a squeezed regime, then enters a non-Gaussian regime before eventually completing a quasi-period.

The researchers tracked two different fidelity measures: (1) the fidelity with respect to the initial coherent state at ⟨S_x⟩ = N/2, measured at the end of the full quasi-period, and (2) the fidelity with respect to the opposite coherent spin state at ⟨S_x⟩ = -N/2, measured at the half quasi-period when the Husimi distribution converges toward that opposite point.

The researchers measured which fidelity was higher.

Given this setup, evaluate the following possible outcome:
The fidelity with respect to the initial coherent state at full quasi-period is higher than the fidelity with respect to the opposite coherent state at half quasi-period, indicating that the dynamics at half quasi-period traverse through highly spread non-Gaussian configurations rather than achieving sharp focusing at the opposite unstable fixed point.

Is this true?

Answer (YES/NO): NO